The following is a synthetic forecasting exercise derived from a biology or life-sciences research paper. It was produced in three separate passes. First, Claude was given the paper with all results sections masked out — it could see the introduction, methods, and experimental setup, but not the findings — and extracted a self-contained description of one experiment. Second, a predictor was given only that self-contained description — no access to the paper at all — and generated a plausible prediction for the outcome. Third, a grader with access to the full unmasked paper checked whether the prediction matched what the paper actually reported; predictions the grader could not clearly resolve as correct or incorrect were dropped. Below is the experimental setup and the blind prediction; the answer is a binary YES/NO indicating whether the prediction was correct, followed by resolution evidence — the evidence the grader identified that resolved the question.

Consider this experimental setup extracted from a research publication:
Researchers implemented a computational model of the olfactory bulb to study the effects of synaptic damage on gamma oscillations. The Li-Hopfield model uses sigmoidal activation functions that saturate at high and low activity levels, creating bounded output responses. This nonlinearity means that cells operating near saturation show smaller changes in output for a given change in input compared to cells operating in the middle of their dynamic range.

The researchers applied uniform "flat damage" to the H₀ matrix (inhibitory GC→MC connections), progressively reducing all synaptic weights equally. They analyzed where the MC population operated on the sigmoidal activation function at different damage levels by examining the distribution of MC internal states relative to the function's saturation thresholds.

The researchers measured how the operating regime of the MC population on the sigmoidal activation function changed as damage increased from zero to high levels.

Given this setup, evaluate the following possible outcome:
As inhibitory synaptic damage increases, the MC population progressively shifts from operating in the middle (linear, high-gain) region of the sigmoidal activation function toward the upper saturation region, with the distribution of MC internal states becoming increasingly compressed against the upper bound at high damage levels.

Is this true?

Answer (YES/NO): NO